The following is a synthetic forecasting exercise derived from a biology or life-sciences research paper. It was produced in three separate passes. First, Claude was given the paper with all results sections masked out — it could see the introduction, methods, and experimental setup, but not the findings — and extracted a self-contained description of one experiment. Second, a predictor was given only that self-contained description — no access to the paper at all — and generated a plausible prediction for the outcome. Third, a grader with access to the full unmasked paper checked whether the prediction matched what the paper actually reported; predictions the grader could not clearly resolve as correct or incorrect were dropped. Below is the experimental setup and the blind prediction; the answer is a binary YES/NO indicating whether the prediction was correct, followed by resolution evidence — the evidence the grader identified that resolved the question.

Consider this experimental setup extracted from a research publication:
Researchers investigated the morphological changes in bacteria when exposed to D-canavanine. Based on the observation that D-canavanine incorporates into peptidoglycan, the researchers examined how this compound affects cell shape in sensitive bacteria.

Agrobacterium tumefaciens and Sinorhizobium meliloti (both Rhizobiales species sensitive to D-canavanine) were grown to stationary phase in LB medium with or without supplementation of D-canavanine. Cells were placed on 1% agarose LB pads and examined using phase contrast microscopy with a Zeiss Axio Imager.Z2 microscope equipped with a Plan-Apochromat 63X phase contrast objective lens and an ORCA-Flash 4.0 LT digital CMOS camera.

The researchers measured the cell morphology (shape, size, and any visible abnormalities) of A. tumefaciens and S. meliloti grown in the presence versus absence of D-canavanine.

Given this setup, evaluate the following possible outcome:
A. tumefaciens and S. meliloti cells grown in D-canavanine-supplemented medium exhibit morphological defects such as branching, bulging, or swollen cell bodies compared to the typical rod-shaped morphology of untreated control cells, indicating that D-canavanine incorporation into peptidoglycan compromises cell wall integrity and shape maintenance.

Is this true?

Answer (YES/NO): YES